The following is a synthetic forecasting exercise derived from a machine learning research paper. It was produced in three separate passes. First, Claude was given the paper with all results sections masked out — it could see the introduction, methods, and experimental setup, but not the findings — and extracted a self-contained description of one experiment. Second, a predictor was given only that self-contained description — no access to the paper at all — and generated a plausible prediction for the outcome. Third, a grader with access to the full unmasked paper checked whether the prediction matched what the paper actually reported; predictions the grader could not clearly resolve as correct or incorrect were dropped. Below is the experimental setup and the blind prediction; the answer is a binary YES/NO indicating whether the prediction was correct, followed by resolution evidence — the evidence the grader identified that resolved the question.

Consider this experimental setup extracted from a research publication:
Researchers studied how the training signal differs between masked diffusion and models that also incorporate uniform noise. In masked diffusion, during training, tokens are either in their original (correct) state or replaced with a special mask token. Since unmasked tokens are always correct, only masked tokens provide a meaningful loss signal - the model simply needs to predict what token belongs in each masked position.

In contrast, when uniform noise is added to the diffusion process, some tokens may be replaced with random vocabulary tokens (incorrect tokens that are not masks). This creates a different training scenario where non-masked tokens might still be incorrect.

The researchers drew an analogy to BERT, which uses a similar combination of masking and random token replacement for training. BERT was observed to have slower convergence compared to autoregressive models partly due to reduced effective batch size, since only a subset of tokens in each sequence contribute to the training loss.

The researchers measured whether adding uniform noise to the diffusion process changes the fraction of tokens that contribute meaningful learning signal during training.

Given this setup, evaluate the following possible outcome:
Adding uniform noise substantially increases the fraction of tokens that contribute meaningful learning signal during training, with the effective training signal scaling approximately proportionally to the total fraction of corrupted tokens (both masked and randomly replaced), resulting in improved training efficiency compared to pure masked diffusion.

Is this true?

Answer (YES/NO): NO